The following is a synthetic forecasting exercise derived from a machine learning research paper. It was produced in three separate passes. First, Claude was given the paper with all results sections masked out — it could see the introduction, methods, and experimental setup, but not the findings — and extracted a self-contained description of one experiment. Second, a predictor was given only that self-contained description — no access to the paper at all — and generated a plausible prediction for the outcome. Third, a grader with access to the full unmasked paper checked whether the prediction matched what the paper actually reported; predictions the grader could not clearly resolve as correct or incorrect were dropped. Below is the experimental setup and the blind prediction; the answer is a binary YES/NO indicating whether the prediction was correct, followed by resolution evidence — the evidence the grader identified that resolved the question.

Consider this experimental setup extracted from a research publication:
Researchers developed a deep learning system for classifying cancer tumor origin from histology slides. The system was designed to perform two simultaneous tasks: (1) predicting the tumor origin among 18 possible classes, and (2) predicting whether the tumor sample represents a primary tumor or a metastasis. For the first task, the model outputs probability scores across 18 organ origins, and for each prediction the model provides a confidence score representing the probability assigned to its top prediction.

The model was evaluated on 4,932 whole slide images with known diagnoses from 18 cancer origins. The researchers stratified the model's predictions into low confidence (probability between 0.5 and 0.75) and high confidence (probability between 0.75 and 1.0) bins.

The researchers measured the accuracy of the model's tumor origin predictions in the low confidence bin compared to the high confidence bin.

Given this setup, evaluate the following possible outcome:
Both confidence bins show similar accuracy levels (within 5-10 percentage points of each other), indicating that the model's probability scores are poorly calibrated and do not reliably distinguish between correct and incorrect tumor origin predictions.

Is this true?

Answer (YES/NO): NO